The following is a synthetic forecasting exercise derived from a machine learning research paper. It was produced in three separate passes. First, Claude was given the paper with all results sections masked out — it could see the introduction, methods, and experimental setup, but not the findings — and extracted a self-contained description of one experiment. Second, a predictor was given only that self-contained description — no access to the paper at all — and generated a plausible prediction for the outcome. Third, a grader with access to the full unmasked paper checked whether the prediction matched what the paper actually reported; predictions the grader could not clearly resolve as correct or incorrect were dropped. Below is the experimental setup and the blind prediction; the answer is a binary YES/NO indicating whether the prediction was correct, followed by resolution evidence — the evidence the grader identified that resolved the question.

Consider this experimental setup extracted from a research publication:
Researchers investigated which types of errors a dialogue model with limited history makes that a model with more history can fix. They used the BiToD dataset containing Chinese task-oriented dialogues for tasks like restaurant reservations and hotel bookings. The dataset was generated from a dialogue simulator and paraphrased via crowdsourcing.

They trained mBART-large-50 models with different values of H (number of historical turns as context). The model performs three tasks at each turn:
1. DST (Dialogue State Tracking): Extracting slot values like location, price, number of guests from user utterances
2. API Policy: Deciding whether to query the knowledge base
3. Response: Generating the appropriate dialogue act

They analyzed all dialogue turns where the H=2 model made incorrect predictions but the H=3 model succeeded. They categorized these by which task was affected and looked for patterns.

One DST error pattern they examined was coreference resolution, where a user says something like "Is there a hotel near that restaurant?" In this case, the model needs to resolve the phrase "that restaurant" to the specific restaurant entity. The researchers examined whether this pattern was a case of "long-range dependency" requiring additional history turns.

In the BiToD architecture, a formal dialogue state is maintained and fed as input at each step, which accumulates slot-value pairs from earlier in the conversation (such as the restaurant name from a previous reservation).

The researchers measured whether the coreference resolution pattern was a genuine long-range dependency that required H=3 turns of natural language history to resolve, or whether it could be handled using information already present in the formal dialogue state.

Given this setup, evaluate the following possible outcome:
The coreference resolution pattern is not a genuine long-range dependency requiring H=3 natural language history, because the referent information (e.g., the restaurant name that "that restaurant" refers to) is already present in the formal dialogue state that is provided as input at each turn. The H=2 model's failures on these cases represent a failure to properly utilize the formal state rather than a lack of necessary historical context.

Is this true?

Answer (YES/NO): YES